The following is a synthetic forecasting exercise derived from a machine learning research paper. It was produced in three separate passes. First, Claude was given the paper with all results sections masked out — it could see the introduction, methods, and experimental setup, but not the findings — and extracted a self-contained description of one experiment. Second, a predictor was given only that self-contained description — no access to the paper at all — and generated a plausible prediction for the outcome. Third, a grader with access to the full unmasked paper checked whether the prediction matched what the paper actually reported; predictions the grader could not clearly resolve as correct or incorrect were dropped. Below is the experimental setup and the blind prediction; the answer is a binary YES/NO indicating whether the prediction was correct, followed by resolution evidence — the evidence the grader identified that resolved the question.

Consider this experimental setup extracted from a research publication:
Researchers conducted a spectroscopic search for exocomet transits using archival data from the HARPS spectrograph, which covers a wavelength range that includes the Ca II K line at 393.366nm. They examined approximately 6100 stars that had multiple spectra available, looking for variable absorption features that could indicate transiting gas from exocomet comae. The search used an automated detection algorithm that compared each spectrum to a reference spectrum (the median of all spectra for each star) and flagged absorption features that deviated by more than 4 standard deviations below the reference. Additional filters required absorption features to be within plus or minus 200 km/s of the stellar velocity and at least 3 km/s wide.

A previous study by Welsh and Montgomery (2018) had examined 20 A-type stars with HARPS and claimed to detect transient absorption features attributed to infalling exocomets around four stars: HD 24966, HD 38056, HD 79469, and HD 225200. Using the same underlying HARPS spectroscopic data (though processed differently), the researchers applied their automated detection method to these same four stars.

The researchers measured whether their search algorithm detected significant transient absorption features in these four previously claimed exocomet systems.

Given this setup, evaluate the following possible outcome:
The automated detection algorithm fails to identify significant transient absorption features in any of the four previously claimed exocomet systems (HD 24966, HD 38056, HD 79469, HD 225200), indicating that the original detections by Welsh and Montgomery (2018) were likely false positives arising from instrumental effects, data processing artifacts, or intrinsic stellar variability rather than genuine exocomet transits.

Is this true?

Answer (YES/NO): YES